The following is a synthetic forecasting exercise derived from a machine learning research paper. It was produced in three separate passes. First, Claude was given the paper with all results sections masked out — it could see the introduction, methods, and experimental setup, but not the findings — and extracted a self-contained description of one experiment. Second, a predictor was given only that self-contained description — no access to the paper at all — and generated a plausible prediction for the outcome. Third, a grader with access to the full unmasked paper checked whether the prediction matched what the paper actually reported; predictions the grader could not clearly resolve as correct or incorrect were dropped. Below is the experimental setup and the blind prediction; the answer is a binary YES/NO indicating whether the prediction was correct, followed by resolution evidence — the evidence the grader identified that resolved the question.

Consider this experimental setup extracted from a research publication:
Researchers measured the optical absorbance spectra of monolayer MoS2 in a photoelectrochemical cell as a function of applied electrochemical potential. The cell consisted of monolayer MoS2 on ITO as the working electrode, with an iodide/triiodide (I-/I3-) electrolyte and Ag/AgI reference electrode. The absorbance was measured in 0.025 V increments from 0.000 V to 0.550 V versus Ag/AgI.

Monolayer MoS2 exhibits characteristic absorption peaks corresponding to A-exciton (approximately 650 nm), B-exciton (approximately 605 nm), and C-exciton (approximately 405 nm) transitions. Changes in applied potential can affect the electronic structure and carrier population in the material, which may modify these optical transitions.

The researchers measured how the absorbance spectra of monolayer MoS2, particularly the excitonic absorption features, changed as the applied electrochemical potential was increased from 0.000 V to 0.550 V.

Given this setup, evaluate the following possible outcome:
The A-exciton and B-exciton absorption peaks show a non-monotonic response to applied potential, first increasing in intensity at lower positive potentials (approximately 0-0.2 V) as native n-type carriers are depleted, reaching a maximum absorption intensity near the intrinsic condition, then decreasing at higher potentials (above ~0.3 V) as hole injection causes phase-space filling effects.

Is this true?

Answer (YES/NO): NO